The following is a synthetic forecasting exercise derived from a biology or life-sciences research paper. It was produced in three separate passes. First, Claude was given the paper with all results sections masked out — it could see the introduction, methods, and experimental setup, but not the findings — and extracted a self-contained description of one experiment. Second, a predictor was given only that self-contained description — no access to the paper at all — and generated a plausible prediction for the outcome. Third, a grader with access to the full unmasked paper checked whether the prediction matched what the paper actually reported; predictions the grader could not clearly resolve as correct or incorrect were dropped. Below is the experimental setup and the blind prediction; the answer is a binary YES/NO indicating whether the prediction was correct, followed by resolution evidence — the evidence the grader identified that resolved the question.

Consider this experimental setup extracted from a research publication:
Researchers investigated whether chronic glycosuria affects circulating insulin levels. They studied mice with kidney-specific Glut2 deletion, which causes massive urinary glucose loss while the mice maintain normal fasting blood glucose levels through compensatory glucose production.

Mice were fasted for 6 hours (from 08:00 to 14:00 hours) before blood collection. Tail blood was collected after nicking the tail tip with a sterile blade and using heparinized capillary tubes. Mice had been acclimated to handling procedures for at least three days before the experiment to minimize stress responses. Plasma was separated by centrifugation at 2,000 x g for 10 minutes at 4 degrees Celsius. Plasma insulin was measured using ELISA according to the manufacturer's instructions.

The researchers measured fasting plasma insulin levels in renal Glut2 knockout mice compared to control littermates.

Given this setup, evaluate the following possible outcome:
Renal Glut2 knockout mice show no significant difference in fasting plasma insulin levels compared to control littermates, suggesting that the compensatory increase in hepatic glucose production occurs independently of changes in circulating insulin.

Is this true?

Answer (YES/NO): YES